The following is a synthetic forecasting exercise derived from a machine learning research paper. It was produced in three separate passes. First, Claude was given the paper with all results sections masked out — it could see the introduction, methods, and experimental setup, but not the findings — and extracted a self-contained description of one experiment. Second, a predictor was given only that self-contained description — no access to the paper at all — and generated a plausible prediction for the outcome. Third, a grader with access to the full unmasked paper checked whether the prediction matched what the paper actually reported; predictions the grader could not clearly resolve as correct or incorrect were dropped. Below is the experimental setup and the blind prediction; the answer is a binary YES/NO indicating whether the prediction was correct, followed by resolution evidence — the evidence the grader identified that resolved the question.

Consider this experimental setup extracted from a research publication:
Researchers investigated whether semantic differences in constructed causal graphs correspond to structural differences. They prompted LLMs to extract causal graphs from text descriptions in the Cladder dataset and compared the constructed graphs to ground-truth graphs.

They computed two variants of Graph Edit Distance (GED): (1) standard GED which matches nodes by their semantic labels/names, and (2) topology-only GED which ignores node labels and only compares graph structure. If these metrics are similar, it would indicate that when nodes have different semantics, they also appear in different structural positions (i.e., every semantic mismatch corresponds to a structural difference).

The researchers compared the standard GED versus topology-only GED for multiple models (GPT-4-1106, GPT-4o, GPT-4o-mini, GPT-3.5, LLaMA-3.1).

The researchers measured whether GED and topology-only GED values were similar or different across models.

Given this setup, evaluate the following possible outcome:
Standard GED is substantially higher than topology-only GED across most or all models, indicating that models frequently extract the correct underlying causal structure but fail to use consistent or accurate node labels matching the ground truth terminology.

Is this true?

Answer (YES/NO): NO